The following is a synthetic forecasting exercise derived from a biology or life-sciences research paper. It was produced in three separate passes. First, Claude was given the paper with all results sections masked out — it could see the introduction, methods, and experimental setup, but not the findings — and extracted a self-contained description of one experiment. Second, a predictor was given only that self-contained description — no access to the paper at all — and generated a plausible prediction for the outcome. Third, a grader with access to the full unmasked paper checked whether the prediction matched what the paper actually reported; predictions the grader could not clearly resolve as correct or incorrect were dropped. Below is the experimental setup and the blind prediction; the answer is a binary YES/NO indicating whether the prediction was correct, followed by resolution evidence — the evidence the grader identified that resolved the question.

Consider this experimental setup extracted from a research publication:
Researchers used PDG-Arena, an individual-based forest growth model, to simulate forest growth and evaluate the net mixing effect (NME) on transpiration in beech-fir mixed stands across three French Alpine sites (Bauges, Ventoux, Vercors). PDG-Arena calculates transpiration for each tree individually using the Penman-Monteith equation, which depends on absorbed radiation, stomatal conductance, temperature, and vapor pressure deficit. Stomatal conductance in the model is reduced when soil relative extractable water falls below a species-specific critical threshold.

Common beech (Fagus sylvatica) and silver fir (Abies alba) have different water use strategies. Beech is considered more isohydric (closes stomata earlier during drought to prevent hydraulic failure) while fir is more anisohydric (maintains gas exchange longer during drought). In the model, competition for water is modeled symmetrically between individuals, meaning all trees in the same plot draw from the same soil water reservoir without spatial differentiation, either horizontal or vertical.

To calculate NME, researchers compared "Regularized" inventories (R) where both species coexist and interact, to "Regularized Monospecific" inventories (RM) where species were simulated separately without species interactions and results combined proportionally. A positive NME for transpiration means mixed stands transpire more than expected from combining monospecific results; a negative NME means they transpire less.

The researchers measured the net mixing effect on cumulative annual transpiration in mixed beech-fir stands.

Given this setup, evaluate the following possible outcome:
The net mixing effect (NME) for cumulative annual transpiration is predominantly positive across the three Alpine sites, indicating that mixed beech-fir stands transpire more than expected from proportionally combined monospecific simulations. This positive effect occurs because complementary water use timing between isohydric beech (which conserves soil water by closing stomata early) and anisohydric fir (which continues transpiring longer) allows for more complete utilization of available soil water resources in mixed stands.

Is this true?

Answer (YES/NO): NO